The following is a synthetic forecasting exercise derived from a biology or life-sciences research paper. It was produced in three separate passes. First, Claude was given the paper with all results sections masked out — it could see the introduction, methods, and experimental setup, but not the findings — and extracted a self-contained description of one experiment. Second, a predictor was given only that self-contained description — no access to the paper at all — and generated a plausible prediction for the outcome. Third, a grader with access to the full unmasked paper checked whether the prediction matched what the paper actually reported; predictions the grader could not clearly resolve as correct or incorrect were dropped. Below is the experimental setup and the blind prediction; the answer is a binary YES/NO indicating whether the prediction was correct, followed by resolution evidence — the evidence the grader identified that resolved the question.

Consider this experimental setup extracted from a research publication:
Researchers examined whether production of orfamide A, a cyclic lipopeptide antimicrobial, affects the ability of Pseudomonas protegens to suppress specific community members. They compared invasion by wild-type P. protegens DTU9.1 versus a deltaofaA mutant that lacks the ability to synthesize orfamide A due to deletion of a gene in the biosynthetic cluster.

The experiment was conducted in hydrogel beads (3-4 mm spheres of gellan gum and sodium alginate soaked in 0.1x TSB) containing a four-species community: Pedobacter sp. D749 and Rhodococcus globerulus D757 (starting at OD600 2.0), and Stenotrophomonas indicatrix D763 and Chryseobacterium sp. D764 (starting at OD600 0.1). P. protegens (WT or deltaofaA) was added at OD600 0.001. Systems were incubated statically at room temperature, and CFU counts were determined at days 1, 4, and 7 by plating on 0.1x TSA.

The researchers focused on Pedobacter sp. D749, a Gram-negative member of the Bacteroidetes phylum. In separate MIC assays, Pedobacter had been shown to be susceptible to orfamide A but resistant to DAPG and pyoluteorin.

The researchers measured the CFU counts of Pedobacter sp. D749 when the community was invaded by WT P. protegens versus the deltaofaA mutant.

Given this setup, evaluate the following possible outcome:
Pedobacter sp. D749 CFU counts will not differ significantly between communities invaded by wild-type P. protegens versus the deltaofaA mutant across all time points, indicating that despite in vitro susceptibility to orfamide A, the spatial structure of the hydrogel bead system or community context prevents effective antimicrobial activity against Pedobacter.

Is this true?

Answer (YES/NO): YES